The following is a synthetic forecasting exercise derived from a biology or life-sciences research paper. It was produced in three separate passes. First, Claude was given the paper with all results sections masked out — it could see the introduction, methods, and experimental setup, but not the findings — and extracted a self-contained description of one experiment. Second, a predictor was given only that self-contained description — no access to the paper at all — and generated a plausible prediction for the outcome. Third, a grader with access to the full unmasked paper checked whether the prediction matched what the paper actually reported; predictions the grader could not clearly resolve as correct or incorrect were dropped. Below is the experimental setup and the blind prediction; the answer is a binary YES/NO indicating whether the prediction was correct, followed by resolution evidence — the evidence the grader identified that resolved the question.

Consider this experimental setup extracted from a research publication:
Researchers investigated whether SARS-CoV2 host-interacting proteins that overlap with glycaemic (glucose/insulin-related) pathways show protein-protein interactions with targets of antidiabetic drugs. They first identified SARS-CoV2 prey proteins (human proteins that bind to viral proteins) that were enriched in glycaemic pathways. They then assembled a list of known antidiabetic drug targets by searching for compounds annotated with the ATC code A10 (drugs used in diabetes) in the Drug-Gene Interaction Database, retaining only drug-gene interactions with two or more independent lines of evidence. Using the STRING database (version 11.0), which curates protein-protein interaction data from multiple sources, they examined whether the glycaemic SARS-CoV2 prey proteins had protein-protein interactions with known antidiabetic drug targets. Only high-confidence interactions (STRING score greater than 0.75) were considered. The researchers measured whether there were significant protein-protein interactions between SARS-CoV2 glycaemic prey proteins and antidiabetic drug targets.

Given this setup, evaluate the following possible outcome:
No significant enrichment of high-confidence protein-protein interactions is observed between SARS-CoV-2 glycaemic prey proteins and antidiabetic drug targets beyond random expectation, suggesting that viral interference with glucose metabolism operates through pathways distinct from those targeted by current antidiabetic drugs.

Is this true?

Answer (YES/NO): NO